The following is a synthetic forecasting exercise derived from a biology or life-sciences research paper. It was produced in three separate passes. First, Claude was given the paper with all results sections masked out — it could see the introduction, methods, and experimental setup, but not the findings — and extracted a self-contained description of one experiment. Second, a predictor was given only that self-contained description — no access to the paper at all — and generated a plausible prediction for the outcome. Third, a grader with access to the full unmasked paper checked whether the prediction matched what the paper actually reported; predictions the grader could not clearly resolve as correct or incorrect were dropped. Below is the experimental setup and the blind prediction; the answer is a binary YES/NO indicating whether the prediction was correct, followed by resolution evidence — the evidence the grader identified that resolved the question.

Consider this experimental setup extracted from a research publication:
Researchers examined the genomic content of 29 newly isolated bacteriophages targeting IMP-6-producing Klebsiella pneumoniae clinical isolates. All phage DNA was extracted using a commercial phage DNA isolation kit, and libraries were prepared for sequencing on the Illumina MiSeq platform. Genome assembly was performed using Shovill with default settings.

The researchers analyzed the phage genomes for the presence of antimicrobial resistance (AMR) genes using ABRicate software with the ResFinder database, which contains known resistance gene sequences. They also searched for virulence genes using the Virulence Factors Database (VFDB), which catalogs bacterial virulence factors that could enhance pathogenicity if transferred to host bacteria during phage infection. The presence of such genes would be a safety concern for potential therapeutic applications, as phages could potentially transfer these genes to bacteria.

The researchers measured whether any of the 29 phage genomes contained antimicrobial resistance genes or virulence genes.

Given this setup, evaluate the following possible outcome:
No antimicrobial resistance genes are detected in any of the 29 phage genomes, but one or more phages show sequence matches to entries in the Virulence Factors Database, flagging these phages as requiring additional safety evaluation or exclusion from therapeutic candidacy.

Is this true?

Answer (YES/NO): NO